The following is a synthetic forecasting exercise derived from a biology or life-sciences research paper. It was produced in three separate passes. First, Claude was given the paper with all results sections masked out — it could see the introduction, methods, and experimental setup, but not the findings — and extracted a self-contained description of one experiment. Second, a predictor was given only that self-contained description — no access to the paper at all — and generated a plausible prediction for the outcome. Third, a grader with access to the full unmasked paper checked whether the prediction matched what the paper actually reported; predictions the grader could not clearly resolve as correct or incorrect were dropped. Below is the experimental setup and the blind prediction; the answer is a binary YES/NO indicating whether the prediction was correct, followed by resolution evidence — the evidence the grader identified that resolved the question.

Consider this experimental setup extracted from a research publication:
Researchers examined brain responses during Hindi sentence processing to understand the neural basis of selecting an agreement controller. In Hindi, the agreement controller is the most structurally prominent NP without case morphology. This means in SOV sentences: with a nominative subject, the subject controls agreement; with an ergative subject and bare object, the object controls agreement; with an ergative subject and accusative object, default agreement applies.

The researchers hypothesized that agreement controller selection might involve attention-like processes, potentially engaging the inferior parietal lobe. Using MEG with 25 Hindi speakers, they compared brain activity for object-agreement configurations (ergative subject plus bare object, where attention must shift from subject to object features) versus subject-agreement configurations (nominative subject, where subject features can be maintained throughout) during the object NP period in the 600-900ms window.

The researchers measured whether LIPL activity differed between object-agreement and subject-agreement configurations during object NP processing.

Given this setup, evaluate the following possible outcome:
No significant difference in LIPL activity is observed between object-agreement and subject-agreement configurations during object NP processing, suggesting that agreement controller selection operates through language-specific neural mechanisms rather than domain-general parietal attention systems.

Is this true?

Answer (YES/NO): NO